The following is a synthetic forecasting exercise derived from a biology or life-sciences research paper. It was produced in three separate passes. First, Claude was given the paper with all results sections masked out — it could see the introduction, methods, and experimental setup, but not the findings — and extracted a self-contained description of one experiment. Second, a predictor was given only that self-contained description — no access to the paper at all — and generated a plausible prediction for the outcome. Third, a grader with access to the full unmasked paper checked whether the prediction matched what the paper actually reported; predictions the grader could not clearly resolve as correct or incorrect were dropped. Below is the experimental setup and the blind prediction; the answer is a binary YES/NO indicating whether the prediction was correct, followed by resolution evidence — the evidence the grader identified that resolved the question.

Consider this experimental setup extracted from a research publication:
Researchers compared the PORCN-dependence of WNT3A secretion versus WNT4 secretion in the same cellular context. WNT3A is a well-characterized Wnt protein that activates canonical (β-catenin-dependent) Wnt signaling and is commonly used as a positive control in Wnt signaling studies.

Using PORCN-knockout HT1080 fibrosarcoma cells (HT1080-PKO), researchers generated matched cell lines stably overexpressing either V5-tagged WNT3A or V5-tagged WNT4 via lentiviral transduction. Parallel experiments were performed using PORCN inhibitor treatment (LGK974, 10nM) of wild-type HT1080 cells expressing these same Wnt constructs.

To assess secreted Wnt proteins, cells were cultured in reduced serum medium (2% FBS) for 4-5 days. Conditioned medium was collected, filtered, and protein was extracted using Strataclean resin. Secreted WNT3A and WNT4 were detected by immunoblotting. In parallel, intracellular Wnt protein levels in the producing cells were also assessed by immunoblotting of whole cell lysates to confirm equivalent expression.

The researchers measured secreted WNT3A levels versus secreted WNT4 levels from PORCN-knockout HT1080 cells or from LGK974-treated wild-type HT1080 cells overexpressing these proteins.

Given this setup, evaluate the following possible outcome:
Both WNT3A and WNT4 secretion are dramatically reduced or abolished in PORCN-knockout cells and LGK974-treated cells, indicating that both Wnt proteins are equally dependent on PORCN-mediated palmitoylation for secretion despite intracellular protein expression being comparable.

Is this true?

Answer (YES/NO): NO